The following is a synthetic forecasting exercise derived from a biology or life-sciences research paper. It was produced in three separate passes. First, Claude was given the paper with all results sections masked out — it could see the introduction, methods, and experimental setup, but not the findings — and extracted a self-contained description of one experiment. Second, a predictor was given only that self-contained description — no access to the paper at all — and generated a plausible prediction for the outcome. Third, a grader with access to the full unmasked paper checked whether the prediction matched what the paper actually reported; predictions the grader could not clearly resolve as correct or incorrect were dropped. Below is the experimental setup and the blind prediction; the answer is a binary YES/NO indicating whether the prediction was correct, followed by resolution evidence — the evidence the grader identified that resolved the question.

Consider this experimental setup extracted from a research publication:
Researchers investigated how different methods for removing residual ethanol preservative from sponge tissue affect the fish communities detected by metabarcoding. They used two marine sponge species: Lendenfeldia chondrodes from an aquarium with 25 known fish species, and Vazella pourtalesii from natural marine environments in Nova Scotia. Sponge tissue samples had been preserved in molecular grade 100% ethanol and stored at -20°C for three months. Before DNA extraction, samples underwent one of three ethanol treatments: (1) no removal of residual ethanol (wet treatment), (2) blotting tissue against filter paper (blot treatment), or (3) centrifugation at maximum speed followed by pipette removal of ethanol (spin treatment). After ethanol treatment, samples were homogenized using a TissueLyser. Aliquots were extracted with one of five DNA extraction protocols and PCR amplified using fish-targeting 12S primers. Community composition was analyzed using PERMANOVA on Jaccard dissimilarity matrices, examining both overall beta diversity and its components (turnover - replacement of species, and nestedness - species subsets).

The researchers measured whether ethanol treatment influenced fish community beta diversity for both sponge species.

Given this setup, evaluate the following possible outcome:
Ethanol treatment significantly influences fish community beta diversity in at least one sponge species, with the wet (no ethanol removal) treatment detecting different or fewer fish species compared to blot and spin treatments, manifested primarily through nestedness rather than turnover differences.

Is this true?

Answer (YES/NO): NO